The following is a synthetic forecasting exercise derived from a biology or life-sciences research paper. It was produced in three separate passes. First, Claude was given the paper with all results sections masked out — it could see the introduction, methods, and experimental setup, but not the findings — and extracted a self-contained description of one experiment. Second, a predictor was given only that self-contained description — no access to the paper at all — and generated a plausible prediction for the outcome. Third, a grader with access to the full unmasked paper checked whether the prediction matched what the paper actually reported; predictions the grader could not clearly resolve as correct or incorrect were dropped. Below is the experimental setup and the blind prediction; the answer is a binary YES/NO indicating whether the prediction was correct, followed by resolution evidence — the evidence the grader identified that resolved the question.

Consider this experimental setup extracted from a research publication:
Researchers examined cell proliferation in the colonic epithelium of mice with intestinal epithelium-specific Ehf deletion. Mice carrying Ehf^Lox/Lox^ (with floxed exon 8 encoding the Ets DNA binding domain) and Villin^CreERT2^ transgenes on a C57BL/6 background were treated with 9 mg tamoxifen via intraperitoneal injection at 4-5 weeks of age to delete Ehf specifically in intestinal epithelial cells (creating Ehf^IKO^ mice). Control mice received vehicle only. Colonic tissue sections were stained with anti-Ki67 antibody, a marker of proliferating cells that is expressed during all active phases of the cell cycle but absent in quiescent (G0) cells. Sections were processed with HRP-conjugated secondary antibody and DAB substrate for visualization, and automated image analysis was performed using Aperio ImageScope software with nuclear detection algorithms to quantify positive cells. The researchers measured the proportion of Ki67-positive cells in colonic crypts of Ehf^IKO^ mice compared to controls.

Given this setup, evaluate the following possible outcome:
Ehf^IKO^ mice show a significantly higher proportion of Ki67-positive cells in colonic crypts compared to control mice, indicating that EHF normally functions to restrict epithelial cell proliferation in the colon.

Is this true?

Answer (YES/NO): YES